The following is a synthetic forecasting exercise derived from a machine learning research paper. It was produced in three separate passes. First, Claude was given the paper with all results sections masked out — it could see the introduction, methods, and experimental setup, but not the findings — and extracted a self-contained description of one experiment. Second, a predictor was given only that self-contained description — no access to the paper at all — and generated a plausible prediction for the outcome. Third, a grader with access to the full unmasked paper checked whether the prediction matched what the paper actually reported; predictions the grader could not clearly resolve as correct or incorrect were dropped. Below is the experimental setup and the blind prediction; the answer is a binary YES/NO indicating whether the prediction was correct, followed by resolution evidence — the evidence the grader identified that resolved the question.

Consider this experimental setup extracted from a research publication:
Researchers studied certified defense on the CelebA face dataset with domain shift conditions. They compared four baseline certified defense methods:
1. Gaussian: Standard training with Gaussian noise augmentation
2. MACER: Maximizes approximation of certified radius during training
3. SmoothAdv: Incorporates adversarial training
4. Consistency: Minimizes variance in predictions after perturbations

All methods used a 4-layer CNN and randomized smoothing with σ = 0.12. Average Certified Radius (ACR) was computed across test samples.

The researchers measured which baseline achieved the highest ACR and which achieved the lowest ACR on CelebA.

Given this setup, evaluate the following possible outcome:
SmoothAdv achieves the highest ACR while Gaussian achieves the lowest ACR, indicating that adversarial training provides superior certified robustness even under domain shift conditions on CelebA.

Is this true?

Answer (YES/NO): NO